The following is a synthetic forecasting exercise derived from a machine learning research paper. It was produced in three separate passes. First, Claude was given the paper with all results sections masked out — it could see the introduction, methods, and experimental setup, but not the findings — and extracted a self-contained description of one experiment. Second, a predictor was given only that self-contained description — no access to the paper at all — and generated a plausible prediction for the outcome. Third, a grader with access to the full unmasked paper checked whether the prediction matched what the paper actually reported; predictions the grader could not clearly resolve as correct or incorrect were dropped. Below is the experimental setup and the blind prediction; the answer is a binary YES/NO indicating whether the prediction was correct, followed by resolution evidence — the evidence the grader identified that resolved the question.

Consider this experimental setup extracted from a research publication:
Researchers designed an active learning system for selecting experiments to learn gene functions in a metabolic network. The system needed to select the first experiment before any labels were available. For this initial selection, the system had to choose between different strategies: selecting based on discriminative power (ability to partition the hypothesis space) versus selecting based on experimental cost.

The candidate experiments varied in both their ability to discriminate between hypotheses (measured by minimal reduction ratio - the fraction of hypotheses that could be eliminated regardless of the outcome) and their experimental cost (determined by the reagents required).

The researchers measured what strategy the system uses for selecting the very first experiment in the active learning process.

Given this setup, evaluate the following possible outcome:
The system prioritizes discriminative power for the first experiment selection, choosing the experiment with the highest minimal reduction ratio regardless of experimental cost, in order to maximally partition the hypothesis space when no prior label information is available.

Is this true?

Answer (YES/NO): YES